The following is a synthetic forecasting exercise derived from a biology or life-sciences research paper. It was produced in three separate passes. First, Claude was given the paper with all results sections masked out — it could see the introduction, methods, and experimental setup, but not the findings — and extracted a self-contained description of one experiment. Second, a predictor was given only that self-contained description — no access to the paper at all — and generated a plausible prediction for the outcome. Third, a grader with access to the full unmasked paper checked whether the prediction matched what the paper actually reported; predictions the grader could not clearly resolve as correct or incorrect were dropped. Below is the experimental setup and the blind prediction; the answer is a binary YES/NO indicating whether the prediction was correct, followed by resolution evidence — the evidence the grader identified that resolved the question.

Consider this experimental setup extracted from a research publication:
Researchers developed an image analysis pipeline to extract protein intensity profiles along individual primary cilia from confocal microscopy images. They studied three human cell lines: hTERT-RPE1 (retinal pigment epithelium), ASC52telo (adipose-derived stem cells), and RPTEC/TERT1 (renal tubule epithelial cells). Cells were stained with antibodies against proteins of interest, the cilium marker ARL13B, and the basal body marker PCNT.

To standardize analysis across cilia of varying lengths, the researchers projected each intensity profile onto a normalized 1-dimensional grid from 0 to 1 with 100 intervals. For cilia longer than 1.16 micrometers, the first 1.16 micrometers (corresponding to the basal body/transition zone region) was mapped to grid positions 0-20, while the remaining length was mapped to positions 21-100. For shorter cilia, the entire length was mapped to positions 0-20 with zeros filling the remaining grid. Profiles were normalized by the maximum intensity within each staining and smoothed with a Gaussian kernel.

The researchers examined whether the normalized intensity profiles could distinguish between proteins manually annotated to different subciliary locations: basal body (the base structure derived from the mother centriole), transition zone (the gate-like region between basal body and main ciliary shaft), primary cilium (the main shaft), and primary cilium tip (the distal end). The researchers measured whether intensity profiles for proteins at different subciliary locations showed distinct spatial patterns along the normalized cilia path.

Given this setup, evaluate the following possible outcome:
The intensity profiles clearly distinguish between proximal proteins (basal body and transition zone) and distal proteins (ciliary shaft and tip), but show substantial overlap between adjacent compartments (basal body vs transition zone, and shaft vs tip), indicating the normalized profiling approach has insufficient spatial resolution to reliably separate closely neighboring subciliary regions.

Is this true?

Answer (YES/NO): NO